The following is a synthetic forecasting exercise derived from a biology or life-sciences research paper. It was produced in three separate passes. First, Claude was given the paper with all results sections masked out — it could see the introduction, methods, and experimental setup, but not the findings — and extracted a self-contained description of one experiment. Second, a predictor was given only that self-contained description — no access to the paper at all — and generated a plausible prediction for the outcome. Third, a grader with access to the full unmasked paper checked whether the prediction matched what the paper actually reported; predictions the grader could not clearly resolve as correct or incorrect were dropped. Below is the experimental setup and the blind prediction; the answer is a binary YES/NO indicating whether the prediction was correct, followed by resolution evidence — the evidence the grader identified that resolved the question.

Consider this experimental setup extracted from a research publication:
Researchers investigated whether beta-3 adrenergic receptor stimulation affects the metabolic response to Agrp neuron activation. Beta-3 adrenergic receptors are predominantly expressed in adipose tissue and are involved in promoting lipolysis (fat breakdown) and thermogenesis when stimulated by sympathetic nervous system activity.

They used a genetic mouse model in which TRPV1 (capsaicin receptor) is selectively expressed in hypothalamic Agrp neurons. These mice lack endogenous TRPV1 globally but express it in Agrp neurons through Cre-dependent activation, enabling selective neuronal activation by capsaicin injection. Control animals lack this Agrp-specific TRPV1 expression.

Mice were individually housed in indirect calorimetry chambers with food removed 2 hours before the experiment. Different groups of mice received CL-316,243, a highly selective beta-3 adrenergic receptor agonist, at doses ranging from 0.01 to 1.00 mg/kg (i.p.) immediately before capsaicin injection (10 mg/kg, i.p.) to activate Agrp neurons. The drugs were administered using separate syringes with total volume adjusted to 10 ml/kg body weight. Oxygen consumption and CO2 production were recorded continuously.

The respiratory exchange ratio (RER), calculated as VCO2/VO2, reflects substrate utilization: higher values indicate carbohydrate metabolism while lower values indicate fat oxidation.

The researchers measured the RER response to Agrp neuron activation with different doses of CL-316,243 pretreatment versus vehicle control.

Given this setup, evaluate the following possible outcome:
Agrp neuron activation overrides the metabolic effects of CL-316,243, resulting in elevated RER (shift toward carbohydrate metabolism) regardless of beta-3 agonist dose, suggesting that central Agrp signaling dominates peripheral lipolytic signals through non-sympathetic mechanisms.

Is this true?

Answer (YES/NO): NO